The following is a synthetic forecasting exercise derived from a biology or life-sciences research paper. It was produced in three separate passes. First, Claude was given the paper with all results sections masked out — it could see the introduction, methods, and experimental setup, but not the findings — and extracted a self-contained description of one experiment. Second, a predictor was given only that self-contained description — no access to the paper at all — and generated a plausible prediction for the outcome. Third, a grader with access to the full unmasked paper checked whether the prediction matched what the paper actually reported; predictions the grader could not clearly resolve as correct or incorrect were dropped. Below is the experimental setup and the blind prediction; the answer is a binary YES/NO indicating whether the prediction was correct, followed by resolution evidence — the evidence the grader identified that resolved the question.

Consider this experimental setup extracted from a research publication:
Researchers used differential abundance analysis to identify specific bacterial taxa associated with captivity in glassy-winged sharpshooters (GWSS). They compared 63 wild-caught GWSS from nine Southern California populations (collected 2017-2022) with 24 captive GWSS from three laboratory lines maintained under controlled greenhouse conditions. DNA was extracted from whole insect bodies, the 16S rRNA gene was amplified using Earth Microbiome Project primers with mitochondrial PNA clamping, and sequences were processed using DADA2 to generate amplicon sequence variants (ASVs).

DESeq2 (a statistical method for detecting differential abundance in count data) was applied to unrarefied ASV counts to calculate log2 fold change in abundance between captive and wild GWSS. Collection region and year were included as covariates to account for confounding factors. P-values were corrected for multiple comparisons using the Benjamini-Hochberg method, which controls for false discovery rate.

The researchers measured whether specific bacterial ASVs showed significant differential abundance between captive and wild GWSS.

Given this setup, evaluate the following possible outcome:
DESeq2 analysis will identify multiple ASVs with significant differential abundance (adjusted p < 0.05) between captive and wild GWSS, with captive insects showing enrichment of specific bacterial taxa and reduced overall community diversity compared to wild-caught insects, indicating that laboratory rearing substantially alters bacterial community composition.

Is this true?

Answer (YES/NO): NO